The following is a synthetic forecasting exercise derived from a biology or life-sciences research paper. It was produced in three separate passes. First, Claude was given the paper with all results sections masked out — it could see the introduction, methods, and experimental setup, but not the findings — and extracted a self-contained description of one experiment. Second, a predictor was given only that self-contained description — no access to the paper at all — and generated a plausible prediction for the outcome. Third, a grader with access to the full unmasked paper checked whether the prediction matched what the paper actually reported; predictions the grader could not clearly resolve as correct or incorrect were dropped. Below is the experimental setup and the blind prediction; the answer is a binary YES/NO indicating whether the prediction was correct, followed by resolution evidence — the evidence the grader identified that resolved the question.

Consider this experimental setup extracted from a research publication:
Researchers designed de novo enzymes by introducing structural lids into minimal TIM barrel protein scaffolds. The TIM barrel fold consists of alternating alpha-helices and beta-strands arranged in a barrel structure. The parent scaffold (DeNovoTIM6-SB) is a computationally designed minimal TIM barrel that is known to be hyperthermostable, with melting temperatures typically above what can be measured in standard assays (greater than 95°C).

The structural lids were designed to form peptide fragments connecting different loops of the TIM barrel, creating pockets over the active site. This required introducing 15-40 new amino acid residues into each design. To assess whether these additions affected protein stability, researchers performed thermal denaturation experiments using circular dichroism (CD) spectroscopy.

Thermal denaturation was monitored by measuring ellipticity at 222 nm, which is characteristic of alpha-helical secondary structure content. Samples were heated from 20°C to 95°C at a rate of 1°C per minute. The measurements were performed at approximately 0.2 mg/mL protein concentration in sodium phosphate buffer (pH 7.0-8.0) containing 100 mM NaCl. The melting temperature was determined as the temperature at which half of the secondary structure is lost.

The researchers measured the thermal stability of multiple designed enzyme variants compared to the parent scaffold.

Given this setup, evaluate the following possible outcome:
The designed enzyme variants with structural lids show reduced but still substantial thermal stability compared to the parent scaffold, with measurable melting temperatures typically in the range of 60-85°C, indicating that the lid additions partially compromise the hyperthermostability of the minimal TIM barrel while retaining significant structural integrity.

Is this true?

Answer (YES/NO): YES